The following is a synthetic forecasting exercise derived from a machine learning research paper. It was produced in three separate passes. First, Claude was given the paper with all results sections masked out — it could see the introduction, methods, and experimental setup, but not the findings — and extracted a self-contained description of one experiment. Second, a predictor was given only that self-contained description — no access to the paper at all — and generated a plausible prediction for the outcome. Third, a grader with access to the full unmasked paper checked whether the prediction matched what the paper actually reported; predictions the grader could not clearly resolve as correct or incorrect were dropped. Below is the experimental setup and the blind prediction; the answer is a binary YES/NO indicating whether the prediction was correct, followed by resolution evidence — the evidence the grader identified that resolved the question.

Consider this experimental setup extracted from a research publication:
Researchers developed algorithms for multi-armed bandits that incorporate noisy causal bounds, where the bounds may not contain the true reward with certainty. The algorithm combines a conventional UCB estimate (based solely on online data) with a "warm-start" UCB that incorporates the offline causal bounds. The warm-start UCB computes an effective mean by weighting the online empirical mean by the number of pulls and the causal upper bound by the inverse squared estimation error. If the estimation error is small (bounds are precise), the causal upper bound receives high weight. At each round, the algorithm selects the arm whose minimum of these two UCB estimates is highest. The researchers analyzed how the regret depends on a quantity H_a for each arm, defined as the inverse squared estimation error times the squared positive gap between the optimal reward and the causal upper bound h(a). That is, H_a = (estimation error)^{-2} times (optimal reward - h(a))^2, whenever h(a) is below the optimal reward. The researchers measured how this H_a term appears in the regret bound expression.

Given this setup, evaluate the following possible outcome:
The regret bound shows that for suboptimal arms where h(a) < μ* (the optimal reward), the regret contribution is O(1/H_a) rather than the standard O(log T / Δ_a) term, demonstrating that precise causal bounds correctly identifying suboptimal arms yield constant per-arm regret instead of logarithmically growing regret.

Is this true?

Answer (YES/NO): NO